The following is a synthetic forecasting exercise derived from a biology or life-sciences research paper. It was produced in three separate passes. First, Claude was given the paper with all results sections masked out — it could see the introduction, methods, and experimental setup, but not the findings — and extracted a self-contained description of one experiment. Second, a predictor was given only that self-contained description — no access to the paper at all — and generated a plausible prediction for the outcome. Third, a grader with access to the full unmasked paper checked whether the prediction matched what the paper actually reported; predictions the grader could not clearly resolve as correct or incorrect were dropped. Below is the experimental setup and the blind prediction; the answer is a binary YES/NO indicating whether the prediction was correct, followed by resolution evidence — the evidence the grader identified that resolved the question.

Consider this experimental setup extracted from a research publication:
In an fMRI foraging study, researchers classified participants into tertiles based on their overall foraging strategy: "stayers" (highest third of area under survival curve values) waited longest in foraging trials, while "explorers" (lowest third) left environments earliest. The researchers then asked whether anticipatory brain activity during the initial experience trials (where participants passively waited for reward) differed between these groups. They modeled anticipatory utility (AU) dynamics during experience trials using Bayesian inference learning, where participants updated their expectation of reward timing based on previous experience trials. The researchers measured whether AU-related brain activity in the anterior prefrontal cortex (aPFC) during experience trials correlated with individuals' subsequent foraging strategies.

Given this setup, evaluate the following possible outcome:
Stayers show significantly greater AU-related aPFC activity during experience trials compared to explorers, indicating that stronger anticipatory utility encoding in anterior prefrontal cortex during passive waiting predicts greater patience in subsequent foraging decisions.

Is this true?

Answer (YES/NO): NO